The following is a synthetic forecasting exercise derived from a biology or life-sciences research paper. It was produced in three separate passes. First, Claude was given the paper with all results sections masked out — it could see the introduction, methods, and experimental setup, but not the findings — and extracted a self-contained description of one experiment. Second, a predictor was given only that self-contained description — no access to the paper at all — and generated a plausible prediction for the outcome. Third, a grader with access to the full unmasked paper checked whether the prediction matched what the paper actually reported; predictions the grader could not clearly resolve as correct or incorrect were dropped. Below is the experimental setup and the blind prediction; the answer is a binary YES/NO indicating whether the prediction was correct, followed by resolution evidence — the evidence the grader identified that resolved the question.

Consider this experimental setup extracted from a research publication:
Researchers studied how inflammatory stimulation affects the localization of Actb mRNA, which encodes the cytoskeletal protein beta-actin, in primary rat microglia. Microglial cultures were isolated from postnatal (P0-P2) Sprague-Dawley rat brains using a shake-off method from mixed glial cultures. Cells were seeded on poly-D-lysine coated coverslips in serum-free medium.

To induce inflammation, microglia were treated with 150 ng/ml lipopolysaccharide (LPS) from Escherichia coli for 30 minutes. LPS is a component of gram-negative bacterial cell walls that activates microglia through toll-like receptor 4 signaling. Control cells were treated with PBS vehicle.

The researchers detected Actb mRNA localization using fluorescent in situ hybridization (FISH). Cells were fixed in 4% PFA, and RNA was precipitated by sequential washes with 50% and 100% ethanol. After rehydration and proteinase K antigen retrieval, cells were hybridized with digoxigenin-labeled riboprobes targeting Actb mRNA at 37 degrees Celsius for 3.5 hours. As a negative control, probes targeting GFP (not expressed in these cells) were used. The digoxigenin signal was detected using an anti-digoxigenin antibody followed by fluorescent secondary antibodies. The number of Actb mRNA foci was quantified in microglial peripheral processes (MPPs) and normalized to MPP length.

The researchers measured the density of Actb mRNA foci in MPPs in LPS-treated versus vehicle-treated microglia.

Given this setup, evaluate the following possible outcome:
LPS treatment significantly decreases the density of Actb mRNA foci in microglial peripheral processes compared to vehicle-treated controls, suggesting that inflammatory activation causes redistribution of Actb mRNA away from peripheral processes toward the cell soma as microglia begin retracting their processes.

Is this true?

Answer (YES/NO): NO